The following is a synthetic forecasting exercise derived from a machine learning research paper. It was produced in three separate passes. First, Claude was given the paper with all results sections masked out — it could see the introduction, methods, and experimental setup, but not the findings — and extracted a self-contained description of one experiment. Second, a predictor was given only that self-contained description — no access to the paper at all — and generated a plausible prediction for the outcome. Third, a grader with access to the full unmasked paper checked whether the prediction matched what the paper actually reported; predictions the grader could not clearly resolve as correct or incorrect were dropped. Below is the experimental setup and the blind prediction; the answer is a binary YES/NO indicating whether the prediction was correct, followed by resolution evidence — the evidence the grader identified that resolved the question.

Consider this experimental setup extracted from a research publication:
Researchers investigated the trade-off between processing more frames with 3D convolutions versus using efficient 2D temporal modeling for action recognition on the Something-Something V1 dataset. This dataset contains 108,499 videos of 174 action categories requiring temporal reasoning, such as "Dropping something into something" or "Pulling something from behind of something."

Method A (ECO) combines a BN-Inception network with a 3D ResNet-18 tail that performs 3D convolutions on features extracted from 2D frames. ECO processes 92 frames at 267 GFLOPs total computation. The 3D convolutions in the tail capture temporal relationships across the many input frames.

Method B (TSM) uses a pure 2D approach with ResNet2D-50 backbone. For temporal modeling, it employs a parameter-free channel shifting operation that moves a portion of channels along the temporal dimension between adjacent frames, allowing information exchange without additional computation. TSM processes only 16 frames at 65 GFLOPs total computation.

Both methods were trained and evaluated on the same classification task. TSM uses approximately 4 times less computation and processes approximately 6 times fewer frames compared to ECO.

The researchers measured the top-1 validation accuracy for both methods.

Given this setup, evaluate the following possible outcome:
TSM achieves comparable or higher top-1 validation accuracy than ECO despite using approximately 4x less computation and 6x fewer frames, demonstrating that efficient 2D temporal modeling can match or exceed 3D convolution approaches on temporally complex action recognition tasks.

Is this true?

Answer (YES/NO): YES